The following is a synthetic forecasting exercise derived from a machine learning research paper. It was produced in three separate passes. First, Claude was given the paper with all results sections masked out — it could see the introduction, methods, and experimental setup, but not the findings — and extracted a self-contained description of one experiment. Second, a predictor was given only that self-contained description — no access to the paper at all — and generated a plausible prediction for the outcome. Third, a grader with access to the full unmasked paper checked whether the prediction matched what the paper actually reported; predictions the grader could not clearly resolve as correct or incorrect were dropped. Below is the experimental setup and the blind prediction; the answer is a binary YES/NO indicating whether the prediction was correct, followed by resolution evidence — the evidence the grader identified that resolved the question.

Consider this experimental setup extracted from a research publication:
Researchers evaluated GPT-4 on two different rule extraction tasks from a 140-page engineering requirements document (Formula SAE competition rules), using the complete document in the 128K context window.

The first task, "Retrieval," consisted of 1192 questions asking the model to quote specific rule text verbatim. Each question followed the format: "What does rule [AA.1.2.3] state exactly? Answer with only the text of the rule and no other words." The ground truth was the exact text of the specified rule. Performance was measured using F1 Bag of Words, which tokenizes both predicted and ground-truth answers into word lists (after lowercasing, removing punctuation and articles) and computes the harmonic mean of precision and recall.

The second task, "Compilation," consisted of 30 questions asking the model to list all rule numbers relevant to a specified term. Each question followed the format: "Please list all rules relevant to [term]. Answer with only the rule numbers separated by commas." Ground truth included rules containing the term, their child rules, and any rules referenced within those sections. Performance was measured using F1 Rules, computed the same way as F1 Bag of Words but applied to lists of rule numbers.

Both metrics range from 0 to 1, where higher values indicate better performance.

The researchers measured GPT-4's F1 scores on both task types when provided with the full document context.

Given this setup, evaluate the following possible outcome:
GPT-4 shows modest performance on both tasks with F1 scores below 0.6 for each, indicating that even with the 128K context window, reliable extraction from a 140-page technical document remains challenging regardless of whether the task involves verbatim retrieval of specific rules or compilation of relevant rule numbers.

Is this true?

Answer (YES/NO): NO